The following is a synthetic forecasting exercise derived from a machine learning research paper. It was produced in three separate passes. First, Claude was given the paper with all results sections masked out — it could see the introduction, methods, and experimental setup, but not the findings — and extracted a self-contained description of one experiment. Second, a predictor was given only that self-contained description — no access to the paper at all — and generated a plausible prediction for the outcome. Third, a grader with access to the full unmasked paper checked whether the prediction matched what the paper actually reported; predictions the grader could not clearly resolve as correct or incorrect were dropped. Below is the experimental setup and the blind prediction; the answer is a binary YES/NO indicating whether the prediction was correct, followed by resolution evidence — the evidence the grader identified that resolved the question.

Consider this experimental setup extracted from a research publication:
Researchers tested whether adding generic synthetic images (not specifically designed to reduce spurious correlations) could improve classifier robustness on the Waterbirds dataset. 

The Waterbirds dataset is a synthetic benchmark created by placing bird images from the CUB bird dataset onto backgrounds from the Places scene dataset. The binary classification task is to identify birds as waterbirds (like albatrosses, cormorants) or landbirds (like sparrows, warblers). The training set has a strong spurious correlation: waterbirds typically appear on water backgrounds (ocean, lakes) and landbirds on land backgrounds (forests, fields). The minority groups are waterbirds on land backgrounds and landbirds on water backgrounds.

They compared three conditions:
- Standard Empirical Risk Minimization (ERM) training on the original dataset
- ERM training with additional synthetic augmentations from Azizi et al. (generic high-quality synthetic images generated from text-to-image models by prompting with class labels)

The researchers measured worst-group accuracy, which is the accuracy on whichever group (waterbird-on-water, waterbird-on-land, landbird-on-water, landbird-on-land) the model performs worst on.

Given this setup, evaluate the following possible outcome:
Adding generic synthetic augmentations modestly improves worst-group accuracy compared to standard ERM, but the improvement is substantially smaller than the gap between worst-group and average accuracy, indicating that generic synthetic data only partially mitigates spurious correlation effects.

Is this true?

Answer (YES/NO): NO